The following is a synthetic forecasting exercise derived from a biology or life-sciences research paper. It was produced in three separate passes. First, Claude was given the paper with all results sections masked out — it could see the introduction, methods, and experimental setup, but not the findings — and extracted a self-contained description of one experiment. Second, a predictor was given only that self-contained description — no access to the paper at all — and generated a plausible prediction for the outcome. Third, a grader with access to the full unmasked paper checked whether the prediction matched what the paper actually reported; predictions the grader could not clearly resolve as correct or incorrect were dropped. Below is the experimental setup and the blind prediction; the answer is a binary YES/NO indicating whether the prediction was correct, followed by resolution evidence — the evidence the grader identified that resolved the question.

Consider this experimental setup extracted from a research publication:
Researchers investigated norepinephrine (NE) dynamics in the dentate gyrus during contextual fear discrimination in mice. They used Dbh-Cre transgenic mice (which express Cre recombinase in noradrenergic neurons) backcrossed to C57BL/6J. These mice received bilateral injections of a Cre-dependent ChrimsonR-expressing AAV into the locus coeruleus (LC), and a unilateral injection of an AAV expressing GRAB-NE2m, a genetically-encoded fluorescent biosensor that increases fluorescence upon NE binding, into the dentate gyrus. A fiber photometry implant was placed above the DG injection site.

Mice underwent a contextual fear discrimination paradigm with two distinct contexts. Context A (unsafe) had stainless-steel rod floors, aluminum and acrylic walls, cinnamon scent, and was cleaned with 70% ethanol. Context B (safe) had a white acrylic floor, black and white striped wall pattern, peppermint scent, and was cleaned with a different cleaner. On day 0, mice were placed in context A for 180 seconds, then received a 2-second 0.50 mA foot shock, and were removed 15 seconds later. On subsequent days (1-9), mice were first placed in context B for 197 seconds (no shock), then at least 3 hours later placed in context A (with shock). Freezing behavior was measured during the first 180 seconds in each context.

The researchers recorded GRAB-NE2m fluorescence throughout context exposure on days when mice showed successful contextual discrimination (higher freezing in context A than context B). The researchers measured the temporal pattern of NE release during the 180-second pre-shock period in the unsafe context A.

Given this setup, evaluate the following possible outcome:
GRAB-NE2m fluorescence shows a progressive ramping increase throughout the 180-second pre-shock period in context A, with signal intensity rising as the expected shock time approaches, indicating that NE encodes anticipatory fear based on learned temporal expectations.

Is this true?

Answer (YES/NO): YES